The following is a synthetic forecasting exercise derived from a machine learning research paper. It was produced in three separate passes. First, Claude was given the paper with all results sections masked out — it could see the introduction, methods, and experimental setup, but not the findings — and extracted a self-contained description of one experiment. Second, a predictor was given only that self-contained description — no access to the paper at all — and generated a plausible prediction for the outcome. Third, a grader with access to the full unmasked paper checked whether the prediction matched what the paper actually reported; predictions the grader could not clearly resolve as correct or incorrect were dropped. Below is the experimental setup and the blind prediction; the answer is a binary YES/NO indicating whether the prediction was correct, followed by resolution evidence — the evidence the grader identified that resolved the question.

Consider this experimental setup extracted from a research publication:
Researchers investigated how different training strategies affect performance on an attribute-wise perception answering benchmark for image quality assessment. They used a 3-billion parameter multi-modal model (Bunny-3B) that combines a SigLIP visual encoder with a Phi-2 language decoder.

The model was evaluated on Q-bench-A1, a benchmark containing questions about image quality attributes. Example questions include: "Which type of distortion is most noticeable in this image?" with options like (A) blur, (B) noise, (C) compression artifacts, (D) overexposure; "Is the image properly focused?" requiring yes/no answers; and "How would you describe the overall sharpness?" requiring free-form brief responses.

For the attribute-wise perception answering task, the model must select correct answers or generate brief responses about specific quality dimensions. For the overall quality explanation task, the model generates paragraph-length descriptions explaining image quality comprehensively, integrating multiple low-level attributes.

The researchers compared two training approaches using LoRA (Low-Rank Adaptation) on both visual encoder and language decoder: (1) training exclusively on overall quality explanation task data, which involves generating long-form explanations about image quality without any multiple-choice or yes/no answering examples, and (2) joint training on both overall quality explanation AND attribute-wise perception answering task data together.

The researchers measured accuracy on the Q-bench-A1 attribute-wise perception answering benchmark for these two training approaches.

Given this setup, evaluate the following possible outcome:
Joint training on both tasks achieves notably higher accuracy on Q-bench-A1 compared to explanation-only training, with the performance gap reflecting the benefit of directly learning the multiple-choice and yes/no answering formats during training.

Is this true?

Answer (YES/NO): NO